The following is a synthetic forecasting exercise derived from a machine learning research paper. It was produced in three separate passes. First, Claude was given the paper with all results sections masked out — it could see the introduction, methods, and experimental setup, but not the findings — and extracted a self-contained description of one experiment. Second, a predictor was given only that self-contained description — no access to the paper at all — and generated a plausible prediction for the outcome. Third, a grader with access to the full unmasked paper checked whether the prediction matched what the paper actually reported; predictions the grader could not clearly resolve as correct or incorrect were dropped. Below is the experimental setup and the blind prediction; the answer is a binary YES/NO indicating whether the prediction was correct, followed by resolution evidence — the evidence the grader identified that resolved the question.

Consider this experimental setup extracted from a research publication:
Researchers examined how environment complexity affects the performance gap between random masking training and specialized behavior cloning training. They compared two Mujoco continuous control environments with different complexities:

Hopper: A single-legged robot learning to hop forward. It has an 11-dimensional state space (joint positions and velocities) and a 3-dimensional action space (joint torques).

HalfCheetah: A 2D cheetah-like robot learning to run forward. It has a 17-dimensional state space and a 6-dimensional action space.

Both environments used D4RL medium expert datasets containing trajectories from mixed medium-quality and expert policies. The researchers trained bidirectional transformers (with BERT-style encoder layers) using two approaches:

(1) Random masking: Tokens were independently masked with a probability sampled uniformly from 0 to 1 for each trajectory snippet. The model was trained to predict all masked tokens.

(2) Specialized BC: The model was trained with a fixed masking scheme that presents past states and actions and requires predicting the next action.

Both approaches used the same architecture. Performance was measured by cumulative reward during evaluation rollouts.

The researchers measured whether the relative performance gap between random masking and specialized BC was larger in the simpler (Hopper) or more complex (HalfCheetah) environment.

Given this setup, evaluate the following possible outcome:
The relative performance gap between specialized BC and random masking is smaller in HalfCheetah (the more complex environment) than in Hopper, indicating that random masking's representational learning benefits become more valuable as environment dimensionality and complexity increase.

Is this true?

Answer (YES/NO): NO